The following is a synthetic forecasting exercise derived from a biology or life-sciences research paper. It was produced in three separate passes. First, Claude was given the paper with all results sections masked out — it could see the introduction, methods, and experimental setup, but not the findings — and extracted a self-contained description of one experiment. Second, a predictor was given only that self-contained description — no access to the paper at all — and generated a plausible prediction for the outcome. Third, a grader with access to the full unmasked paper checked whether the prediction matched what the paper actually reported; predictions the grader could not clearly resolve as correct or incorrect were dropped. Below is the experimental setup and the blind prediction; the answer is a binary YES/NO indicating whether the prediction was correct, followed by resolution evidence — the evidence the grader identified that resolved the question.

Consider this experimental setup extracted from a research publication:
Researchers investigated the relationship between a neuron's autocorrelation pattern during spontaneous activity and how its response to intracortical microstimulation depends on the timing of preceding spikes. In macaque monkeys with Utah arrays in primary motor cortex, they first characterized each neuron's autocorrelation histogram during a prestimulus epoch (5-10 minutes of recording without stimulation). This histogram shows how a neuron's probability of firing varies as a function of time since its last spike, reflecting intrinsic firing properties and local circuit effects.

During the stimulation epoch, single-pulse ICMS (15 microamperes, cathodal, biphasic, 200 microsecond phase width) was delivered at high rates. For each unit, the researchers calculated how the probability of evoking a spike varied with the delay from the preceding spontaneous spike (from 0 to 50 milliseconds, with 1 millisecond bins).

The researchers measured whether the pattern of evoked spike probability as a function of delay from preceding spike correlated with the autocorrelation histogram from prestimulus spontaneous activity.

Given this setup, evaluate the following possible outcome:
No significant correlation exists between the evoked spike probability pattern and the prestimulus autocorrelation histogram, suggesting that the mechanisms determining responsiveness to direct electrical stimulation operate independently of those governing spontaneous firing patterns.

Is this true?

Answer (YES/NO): NO